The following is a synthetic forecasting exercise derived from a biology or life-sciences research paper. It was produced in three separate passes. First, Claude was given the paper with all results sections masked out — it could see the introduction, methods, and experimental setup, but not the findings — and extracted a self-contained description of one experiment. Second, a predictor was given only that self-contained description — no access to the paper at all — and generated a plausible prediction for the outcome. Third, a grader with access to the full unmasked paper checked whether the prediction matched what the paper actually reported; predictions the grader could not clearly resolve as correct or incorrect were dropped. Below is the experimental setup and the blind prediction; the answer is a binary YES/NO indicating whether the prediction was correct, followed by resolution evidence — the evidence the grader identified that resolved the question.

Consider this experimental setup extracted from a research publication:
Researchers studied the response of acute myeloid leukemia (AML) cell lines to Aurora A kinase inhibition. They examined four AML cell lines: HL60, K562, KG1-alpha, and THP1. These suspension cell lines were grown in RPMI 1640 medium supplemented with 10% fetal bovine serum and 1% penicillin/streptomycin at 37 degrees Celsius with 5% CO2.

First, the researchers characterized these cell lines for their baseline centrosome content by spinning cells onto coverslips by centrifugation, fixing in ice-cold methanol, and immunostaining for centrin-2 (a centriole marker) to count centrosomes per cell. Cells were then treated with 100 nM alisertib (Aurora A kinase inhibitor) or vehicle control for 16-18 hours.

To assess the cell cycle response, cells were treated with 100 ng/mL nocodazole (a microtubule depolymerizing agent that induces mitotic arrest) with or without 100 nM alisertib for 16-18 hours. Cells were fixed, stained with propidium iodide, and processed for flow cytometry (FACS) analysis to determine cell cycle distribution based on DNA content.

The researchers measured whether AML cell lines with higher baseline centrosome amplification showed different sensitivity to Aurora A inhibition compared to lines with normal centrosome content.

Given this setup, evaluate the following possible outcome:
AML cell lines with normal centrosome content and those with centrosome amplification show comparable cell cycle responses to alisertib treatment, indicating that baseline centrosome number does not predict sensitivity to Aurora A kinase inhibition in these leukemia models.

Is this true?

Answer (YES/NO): NO